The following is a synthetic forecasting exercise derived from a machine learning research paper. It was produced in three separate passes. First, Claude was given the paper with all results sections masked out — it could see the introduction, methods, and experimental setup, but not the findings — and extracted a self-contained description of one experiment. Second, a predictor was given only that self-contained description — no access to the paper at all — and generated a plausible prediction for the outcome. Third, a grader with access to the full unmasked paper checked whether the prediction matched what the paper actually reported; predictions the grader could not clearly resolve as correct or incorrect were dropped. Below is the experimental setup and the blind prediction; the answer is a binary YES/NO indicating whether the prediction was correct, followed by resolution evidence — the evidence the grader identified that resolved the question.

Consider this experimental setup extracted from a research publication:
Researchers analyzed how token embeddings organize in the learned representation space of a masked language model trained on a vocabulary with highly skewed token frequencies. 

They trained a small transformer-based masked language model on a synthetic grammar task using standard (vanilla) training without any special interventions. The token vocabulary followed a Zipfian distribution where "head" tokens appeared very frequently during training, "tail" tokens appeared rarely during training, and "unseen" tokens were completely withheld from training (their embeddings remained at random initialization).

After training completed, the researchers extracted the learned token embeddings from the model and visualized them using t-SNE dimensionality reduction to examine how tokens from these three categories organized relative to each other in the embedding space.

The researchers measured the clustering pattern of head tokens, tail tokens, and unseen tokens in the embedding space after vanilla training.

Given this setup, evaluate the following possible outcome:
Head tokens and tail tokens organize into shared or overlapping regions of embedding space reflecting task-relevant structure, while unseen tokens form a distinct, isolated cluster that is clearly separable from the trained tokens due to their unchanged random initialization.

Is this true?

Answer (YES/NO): NO